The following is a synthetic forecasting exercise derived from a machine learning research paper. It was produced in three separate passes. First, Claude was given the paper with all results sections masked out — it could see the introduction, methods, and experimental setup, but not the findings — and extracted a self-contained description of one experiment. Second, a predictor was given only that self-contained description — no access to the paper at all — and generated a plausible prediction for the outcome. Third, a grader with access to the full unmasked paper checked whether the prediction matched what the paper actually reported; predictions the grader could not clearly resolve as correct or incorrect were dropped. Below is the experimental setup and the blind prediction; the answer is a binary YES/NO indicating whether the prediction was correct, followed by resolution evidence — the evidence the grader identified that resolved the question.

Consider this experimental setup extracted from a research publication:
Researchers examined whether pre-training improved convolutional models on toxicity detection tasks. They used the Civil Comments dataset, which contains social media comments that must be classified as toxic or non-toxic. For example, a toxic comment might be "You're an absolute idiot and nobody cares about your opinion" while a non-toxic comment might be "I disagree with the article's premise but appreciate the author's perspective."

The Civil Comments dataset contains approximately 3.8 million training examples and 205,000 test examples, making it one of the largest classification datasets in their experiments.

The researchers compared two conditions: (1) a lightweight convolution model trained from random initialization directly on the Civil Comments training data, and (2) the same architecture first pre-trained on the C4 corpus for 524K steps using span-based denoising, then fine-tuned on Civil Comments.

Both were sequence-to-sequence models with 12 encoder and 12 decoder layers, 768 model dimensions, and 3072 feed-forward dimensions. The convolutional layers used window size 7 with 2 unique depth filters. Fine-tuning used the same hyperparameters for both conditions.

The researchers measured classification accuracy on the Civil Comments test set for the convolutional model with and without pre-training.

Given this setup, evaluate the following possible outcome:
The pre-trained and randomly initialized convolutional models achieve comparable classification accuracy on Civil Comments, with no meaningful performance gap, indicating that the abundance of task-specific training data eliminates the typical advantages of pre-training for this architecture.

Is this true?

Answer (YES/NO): NO